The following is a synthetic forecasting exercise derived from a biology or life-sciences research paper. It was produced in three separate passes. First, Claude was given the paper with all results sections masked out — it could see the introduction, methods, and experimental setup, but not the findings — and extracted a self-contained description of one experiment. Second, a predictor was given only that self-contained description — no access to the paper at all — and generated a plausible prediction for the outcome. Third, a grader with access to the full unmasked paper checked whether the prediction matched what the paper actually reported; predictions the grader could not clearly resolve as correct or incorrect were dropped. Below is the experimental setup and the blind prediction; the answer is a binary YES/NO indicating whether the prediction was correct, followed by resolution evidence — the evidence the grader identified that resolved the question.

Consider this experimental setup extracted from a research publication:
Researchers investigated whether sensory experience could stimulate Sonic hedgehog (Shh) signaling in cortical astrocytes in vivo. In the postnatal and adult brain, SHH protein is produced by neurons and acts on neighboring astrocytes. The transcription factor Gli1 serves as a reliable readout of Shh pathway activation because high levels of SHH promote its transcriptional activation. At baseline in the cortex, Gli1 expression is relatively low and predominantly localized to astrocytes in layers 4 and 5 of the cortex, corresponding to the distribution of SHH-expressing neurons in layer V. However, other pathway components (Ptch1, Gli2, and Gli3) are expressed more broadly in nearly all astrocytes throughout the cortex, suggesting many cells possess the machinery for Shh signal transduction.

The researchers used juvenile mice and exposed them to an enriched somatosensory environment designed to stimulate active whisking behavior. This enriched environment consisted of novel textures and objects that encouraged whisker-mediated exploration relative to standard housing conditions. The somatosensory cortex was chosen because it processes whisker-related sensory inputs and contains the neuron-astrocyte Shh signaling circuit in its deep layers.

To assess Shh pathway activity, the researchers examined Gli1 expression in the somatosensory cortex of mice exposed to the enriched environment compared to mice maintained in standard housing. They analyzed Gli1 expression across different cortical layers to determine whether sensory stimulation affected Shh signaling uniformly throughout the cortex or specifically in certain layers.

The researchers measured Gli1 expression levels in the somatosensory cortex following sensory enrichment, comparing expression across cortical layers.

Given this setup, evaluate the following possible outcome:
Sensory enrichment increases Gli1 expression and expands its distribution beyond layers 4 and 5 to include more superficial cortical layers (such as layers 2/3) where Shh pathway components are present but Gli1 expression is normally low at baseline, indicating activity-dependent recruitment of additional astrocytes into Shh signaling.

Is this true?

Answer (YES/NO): NO